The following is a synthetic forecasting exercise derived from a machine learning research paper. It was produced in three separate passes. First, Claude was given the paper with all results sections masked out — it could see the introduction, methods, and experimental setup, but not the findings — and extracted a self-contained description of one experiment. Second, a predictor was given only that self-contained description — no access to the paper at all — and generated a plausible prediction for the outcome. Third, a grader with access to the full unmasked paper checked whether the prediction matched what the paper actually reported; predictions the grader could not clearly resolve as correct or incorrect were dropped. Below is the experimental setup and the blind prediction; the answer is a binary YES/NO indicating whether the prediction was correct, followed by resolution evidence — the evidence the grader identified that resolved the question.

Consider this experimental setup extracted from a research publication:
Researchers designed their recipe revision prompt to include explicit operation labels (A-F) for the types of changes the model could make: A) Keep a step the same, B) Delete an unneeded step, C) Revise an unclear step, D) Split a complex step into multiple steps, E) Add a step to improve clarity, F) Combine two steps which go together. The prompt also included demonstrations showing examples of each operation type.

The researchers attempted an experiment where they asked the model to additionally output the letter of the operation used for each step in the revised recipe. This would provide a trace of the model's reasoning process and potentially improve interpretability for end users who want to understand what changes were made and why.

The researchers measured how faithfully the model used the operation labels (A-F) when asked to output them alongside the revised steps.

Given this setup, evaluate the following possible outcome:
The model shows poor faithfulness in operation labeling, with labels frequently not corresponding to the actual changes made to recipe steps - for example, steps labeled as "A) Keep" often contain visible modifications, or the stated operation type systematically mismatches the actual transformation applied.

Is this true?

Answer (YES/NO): YES